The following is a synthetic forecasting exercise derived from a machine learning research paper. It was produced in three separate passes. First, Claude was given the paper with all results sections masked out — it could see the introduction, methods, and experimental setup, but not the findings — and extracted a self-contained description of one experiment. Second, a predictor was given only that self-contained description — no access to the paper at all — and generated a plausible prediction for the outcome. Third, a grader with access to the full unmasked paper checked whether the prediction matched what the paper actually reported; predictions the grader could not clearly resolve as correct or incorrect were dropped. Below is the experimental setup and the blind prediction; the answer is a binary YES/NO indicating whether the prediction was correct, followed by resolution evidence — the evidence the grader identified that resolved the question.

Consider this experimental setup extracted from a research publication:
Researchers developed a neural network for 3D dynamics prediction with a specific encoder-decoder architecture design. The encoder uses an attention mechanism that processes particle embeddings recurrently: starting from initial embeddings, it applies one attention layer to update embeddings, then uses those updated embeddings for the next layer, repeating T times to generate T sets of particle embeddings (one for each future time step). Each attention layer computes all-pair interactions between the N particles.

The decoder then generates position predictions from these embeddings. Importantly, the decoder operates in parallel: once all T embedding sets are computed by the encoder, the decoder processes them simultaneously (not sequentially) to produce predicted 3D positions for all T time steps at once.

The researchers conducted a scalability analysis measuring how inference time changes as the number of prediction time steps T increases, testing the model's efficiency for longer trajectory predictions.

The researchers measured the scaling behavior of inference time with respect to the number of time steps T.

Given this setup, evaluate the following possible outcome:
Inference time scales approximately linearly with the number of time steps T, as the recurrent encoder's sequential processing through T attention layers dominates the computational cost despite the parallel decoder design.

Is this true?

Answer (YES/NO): YES